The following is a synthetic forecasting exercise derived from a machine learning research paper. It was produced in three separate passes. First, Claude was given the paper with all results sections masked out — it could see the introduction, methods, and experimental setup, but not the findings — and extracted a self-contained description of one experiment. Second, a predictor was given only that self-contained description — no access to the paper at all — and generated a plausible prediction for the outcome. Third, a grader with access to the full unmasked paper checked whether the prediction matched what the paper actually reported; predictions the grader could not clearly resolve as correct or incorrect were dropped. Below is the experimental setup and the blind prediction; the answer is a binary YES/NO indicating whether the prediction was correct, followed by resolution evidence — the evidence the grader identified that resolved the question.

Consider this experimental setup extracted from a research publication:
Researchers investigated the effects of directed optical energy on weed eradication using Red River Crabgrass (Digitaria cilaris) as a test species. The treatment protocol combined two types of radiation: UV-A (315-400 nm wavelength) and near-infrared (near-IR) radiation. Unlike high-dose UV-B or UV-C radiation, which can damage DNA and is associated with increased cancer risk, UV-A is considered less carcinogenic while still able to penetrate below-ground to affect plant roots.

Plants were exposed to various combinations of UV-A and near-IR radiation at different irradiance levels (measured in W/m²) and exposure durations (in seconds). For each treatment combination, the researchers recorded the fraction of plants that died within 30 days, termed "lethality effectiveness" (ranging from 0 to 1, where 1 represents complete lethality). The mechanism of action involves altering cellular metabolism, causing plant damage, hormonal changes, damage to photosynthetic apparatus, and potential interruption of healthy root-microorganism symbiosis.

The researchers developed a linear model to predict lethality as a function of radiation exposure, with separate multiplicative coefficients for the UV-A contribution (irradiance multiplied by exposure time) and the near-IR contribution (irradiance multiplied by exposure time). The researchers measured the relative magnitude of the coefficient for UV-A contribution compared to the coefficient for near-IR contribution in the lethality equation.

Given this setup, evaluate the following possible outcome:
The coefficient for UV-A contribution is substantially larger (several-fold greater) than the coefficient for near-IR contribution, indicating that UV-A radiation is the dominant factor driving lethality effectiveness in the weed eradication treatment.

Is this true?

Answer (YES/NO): YES